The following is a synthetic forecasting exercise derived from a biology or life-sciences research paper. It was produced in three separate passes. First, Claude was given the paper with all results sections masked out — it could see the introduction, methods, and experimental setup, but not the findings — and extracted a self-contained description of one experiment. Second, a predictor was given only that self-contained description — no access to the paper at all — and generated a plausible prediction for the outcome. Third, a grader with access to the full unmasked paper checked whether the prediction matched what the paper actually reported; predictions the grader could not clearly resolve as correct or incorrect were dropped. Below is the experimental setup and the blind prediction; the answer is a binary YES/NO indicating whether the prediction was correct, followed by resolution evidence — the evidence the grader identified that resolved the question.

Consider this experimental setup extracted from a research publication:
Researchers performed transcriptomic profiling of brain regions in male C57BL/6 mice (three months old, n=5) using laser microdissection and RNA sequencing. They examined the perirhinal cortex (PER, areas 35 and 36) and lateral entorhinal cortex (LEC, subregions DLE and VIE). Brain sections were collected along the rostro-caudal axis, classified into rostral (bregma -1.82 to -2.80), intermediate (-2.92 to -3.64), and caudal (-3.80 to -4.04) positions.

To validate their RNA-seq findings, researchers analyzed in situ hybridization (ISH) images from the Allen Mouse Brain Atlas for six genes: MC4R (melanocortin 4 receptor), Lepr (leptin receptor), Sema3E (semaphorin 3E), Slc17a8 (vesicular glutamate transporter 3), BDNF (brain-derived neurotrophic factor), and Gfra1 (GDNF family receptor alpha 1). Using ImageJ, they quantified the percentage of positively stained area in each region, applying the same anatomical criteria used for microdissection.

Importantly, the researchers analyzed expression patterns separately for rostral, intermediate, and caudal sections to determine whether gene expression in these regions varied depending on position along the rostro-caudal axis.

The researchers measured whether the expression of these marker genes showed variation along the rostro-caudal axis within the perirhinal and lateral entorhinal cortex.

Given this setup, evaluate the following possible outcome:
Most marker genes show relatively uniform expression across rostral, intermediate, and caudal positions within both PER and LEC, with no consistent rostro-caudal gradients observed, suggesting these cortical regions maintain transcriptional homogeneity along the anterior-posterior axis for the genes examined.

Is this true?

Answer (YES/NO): NO